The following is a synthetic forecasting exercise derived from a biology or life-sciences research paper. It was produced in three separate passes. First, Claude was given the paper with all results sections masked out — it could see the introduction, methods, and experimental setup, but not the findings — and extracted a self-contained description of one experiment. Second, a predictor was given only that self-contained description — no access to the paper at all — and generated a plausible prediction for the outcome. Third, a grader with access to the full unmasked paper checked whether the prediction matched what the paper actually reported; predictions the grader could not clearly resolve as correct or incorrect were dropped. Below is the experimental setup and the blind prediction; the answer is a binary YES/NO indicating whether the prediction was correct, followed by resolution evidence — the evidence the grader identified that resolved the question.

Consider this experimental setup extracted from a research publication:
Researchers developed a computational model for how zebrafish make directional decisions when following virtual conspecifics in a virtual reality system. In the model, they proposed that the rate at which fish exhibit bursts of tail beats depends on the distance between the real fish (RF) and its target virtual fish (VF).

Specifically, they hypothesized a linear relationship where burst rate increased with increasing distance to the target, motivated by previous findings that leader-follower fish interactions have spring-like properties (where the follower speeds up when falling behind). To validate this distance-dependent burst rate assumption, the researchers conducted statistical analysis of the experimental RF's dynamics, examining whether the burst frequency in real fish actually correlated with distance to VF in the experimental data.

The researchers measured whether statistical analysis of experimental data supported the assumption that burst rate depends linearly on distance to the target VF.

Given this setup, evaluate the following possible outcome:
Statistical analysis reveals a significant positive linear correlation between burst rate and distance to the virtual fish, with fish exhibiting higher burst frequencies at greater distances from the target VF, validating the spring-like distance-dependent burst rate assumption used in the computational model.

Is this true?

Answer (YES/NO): NO